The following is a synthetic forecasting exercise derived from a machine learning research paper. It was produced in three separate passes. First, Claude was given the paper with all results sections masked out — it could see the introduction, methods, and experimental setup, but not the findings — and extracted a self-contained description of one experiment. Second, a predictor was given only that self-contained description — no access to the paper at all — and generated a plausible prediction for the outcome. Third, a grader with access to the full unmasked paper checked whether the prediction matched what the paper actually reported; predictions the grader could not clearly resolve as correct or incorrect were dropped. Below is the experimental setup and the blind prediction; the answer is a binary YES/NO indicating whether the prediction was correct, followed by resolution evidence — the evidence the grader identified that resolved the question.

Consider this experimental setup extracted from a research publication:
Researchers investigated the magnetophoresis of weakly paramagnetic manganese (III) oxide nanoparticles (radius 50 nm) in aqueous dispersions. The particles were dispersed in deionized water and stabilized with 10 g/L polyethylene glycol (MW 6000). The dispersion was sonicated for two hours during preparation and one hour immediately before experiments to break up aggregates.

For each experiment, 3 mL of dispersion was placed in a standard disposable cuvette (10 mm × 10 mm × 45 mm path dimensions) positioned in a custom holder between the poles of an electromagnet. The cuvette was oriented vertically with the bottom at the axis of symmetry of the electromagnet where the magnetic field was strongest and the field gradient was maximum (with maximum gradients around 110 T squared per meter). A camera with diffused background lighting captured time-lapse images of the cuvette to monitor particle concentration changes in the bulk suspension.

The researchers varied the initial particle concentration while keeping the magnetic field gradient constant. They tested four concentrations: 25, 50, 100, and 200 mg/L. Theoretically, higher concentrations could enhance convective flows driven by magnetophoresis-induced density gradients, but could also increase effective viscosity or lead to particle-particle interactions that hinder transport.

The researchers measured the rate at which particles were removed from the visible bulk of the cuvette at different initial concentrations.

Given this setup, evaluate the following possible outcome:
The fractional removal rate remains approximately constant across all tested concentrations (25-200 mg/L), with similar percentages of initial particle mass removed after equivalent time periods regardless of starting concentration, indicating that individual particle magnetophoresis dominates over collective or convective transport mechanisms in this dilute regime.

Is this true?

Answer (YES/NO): NO